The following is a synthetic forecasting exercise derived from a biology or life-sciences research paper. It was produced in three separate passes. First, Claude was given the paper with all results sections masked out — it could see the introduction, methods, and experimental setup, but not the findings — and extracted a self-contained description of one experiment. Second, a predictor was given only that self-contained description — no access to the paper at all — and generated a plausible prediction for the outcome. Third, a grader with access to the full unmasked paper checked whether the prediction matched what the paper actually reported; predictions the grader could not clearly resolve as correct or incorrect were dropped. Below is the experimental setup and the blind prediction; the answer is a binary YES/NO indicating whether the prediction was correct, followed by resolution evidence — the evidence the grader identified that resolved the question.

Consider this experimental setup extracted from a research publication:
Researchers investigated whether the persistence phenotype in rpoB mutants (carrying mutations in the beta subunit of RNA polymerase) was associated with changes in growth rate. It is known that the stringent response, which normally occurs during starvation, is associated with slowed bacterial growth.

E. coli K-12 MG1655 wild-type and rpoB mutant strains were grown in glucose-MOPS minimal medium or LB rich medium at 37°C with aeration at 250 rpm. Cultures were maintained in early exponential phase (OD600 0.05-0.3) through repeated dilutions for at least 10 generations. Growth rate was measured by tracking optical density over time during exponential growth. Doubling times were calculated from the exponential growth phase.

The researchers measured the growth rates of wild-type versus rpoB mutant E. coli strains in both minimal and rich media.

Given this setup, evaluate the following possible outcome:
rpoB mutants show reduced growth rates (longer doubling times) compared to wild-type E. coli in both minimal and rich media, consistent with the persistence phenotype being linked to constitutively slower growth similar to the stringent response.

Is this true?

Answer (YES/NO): YES